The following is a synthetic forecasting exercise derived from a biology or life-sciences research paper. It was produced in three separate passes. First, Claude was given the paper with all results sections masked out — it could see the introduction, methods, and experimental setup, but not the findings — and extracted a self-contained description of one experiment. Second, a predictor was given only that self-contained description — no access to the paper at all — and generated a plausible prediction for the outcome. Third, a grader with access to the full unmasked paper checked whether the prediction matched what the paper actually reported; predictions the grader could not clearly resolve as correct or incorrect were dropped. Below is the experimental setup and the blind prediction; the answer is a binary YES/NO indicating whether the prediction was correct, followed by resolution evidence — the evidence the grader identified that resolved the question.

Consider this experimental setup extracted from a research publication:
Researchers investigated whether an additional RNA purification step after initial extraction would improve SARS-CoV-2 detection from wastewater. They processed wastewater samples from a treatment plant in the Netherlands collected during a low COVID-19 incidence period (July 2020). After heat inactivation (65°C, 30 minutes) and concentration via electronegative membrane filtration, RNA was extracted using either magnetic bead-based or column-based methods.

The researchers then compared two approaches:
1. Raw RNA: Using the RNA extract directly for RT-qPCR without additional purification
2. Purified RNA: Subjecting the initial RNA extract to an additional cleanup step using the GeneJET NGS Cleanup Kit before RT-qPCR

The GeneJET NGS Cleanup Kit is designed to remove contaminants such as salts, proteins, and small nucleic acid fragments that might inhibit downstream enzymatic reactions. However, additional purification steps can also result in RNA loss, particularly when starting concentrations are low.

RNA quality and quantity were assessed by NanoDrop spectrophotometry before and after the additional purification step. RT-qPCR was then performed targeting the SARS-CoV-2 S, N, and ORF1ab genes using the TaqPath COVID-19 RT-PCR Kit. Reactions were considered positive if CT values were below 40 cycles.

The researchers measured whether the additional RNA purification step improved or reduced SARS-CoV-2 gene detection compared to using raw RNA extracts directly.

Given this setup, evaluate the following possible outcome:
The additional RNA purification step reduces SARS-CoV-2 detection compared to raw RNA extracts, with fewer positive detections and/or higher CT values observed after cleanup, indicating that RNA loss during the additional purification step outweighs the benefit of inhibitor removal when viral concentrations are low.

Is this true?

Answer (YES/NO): YES